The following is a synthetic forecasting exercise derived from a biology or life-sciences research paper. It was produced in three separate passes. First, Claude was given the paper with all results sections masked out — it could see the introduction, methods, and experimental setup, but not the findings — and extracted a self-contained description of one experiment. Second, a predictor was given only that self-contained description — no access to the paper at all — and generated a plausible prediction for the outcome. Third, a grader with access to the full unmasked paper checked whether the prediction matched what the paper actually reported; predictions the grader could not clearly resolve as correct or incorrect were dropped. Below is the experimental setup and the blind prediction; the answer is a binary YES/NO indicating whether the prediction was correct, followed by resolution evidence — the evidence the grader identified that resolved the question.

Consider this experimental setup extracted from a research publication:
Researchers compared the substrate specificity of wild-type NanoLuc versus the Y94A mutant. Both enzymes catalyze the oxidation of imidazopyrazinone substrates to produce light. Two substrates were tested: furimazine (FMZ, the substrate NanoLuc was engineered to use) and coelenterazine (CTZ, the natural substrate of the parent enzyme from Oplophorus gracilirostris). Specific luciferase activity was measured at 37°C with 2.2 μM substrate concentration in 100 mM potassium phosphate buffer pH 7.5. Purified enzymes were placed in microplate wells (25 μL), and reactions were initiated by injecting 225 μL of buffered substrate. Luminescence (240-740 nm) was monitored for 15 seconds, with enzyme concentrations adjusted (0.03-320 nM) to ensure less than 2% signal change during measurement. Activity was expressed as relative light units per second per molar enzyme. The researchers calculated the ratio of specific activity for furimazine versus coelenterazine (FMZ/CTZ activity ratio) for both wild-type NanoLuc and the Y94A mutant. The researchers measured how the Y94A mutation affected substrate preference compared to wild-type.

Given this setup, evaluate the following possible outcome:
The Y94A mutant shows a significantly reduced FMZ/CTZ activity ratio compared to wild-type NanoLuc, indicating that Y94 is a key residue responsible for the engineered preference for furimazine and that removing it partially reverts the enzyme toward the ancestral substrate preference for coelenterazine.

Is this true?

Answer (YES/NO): YES